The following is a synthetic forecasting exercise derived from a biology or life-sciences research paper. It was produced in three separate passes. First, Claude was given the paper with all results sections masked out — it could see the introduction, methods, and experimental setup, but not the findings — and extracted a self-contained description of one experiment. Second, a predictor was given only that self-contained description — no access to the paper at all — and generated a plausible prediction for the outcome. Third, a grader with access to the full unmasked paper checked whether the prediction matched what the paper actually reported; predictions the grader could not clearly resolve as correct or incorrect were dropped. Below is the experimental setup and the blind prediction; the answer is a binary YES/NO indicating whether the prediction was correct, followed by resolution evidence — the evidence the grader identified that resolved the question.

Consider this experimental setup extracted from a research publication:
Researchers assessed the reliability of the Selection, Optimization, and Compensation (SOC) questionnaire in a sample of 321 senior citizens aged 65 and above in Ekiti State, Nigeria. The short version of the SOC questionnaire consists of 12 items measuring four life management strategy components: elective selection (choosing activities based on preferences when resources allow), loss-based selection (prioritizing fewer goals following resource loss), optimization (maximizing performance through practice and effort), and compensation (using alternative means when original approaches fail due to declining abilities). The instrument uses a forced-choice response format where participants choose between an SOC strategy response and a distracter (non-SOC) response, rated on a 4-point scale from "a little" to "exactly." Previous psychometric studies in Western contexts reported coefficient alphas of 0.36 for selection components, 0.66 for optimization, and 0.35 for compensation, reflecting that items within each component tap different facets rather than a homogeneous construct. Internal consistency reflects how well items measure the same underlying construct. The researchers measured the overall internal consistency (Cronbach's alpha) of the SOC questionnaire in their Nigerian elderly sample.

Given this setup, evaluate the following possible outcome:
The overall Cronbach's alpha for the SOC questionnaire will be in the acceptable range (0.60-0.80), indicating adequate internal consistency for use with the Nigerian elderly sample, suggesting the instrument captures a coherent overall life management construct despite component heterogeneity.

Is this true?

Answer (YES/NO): YES